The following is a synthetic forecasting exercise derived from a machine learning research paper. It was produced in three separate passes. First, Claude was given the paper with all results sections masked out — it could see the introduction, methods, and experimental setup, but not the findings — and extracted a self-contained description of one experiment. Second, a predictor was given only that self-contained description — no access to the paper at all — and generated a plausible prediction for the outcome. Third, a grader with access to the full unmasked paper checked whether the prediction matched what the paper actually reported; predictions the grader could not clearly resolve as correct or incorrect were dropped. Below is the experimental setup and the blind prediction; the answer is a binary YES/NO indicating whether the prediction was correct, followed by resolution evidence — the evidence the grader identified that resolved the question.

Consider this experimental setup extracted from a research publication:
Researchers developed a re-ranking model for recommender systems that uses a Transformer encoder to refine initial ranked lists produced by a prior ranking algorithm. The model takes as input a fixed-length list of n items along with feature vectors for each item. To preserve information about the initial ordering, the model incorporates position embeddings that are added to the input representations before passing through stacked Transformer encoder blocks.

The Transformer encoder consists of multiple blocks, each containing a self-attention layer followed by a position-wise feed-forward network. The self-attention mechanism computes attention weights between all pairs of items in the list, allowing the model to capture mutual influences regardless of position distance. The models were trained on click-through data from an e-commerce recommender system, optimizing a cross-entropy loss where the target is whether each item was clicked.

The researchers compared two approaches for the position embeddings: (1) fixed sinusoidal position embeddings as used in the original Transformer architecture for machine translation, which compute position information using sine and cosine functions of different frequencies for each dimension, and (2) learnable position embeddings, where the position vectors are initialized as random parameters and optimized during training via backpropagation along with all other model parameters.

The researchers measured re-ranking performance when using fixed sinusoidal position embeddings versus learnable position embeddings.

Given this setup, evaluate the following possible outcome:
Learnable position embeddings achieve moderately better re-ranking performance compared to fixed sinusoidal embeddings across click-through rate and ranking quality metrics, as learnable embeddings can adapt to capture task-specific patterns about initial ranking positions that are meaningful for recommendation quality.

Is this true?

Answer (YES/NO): NO